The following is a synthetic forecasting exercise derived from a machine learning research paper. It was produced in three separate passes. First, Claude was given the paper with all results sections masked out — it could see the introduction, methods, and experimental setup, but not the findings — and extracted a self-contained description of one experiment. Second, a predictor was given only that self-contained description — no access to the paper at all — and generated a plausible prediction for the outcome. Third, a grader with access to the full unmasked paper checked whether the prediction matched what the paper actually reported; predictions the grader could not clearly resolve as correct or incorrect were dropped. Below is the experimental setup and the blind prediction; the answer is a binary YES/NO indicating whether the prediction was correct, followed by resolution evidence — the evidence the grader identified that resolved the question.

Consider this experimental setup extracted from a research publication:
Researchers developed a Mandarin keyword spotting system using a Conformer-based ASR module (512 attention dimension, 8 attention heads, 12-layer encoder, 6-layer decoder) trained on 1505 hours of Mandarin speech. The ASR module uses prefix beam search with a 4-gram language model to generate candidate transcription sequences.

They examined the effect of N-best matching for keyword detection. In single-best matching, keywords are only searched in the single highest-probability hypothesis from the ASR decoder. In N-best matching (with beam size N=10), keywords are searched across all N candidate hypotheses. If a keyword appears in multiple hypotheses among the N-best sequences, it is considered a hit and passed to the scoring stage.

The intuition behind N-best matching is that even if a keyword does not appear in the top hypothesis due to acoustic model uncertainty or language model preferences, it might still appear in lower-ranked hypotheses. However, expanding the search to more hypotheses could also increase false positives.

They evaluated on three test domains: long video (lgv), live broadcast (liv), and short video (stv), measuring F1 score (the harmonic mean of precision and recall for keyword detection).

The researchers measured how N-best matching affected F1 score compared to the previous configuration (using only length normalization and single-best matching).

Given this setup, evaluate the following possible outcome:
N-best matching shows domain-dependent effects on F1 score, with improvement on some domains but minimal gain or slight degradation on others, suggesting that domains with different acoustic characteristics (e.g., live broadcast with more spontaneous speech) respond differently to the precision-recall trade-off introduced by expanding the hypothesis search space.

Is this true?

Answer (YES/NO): YES